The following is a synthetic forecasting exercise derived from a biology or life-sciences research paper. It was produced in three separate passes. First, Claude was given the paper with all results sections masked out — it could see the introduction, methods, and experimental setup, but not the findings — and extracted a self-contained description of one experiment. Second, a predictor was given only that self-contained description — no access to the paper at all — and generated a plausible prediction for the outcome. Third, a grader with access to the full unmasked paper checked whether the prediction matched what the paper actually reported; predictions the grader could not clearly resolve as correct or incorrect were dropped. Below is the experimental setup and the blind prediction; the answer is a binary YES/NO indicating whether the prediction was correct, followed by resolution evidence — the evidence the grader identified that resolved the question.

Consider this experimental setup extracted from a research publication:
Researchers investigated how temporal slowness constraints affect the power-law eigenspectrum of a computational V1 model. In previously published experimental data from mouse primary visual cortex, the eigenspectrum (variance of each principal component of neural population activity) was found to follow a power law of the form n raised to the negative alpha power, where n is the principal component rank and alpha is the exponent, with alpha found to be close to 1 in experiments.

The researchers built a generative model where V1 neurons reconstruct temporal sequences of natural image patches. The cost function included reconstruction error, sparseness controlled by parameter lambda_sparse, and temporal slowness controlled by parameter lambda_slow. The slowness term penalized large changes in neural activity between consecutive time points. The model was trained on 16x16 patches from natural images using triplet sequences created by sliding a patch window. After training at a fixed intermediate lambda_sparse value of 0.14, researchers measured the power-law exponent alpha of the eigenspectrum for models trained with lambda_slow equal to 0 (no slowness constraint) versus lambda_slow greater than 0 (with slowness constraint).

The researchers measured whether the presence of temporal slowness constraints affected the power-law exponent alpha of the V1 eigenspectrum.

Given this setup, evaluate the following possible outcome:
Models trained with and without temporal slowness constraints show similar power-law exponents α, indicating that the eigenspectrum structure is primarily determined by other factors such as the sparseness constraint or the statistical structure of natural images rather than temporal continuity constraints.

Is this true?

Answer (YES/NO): NO